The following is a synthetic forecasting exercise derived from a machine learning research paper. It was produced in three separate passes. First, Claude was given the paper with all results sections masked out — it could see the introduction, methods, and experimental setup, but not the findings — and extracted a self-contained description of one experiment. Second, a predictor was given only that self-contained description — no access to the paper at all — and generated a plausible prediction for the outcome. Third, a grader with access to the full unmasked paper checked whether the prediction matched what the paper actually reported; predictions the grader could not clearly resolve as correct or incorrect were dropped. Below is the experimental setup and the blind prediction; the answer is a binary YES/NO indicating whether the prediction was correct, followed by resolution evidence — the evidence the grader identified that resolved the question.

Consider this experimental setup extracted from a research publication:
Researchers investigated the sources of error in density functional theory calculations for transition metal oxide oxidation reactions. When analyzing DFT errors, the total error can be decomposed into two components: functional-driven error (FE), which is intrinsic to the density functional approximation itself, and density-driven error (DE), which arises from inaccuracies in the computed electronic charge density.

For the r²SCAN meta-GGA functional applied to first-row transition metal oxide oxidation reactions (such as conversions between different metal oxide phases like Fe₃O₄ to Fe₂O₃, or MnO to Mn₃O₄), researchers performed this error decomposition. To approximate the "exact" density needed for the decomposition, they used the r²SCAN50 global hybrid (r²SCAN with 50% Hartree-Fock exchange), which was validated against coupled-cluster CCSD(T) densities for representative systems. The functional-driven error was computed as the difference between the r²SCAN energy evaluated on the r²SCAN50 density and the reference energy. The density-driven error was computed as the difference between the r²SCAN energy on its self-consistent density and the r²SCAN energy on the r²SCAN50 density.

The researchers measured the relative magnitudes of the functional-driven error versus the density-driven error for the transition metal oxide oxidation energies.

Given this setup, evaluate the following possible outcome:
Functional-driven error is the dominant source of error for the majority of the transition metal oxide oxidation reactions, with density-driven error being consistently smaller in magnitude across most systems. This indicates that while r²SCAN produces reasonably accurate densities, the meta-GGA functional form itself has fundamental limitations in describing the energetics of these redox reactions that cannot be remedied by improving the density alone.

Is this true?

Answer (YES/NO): YES